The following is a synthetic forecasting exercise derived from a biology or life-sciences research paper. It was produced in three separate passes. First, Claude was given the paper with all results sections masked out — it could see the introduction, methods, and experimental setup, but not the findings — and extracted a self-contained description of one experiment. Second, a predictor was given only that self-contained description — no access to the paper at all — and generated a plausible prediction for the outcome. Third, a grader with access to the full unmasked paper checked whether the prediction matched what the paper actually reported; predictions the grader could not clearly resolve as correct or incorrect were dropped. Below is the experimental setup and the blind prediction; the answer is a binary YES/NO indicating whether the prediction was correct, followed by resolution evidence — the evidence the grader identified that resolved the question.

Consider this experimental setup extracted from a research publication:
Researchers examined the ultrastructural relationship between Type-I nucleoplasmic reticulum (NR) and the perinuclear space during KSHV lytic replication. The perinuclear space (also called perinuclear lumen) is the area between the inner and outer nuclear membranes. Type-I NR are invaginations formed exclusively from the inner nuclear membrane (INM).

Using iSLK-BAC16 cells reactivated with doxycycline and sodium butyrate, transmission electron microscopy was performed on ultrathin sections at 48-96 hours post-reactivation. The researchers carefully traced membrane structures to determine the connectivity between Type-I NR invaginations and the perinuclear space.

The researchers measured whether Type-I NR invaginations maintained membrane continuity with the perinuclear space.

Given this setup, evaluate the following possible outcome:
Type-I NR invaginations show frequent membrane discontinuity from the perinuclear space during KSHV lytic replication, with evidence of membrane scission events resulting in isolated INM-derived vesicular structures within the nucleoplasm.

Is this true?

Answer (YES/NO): NO